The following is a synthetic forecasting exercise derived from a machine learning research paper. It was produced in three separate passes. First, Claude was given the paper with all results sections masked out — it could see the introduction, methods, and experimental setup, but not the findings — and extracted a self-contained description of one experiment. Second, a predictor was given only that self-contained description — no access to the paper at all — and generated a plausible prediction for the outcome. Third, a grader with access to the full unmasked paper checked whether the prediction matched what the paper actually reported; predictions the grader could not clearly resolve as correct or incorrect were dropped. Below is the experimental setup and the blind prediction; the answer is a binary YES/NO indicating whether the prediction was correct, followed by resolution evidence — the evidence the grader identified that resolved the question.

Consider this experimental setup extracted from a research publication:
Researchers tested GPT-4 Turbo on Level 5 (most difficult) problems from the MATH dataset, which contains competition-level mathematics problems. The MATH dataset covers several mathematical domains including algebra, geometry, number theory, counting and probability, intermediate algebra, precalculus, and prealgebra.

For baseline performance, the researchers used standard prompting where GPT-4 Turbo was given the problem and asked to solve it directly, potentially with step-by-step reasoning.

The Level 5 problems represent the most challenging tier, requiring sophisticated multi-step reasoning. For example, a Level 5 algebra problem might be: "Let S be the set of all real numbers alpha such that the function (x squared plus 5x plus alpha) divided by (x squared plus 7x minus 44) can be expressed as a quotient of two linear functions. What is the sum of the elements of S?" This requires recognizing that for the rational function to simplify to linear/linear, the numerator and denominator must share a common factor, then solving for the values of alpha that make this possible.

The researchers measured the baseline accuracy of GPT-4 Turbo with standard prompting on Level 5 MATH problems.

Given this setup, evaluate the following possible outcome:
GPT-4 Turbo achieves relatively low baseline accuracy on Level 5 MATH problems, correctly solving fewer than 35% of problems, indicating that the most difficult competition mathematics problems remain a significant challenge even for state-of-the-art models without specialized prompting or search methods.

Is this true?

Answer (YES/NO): NO